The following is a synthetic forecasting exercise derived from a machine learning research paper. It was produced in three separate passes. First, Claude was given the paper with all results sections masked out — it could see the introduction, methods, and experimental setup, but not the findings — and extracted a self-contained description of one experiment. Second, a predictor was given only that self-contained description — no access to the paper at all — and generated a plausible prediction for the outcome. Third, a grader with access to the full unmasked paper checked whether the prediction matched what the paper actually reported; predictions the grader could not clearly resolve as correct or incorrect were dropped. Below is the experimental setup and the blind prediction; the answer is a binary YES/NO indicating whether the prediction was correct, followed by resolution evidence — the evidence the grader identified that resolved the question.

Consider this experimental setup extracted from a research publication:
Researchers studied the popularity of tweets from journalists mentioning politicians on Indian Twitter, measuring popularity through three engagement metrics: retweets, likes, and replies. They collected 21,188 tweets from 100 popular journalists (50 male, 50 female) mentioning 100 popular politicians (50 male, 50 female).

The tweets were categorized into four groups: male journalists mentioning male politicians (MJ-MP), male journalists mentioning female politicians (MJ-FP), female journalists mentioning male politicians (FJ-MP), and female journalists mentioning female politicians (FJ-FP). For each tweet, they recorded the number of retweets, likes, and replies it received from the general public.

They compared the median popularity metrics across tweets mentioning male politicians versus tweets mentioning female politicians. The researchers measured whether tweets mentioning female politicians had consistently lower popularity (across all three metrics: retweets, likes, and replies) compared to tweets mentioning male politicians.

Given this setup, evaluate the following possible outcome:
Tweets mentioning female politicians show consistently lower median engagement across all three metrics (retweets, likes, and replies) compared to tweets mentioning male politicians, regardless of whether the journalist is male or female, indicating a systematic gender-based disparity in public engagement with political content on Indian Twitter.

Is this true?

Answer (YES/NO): YES